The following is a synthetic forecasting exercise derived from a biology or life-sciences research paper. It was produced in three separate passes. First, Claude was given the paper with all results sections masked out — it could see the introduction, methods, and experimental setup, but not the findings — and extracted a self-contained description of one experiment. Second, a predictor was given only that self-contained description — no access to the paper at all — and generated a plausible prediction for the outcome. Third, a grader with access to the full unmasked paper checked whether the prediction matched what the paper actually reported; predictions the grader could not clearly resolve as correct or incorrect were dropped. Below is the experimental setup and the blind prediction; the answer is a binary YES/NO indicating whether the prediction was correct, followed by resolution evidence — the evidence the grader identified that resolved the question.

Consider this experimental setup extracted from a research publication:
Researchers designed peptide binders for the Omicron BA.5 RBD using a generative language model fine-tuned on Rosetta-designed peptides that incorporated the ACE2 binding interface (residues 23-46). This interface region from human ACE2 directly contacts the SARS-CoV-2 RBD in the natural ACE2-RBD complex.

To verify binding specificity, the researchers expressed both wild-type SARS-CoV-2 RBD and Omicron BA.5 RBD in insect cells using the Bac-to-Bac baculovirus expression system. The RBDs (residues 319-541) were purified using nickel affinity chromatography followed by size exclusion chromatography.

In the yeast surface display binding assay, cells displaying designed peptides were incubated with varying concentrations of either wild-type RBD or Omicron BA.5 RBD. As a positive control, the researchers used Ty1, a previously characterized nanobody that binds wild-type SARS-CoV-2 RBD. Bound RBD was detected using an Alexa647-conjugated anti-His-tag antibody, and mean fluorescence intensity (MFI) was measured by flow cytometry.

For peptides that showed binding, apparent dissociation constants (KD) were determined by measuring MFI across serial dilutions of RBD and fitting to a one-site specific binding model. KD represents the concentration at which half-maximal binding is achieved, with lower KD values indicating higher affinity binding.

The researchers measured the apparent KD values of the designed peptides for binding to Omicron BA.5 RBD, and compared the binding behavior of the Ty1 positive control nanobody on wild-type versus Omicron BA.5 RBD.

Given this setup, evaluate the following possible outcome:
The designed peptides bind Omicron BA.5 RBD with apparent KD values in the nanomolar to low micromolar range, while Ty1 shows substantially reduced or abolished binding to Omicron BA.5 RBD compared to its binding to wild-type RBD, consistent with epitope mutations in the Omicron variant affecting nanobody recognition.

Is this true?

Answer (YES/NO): NO